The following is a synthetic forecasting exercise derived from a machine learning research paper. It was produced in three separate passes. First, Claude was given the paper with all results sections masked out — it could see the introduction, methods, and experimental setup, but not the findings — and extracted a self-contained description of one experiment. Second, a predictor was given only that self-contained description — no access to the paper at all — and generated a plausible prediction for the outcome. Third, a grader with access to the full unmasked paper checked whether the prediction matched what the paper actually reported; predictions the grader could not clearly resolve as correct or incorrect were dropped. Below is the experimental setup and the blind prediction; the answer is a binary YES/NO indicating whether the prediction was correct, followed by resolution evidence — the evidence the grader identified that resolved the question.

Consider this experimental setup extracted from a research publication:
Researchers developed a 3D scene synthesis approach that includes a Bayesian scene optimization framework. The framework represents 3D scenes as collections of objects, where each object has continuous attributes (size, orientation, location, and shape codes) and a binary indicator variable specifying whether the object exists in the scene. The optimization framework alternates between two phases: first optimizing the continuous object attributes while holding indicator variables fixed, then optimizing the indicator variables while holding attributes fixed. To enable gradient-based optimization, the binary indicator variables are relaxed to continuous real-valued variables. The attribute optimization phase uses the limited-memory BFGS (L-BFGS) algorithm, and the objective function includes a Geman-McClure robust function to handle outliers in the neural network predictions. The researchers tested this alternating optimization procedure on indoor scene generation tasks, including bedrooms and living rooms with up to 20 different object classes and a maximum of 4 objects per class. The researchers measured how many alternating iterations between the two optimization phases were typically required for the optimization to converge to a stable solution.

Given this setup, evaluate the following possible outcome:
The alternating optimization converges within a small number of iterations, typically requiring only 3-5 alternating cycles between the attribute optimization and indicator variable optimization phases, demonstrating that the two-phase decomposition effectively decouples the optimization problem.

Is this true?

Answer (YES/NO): NO